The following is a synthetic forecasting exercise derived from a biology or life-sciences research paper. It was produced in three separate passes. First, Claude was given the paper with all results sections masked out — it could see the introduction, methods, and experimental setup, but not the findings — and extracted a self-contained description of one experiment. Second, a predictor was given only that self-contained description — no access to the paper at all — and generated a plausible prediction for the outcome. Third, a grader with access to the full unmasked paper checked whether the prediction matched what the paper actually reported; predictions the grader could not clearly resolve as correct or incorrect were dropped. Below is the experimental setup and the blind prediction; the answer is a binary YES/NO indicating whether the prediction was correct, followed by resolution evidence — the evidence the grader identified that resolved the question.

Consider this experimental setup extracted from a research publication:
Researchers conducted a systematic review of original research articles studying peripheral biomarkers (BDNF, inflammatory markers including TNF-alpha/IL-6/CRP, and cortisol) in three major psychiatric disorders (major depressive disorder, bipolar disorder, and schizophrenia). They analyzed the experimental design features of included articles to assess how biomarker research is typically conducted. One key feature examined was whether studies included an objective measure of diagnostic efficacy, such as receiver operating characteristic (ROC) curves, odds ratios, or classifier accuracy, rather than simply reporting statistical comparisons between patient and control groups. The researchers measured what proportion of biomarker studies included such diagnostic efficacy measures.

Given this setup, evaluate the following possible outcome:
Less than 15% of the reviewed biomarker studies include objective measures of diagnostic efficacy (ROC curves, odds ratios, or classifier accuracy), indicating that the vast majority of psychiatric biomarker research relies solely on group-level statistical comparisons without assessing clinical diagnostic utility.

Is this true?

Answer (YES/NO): YES